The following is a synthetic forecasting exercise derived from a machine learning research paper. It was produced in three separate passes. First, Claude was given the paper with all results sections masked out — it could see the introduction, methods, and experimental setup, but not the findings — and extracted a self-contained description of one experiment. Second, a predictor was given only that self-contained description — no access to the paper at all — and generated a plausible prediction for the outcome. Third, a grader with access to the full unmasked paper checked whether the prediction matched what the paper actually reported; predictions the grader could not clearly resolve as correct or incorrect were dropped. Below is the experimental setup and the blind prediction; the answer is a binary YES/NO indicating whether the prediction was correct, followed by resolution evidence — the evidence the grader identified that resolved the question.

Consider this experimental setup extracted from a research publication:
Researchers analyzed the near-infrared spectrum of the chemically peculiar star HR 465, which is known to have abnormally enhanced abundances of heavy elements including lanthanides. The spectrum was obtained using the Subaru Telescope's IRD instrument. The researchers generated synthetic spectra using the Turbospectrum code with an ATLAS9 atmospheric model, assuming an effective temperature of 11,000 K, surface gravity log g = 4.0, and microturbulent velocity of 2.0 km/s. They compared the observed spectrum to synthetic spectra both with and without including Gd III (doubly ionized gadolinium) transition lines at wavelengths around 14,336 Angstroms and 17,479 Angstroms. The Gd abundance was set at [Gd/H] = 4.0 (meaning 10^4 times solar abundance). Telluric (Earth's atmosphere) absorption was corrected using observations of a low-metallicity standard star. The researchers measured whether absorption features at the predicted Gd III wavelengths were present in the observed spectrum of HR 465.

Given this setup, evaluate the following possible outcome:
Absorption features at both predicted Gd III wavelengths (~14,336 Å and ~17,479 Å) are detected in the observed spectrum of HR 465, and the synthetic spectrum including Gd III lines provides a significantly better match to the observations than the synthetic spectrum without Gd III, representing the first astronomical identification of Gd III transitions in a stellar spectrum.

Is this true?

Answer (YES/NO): NO